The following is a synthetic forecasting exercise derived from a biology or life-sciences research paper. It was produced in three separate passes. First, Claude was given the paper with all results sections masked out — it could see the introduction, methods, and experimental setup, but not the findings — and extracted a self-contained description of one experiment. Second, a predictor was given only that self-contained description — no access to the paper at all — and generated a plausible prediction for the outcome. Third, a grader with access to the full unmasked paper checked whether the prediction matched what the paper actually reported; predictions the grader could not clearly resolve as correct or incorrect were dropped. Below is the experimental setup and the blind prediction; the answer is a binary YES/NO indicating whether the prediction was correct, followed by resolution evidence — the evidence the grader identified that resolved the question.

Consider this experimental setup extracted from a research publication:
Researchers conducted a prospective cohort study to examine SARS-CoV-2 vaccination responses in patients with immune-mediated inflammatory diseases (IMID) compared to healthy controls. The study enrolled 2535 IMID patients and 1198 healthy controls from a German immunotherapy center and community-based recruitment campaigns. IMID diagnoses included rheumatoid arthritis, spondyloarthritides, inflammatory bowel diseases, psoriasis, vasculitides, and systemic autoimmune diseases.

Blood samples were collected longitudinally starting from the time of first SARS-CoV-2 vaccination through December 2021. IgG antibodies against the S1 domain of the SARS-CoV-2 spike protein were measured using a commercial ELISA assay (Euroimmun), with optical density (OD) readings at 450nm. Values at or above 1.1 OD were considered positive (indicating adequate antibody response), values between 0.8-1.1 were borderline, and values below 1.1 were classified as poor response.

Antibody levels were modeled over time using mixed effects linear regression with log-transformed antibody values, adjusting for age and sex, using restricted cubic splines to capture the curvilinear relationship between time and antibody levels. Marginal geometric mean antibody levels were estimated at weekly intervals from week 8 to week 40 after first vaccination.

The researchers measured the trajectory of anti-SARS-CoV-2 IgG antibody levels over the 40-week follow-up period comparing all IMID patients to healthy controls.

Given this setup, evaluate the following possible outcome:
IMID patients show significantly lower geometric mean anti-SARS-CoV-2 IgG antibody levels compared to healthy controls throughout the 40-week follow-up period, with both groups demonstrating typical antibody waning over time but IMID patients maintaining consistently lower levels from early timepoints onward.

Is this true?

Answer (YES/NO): YES